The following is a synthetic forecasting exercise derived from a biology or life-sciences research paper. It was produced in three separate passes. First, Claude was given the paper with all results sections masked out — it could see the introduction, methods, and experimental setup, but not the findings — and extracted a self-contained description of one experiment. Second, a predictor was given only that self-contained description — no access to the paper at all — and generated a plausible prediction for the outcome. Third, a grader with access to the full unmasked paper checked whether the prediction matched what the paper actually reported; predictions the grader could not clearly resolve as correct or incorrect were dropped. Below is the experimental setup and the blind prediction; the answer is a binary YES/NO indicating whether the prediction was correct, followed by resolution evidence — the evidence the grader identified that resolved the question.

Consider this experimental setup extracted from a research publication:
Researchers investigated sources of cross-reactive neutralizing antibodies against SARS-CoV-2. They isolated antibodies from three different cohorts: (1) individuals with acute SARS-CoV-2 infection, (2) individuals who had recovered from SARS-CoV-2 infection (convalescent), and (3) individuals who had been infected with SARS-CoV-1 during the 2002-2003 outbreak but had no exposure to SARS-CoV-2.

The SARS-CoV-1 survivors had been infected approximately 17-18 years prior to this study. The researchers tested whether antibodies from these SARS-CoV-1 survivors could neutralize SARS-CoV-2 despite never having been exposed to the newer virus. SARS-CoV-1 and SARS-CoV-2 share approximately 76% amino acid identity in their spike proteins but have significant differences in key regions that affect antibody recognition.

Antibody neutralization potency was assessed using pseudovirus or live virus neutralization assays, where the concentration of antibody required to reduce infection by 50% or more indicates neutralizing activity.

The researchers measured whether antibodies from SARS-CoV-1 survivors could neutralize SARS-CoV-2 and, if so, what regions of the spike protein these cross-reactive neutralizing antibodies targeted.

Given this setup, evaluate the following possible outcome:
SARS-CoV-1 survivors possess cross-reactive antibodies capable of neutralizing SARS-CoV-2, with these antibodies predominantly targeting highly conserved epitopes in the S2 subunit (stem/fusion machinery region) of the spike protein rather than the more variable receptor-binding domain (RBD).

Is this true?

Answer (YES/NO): NO